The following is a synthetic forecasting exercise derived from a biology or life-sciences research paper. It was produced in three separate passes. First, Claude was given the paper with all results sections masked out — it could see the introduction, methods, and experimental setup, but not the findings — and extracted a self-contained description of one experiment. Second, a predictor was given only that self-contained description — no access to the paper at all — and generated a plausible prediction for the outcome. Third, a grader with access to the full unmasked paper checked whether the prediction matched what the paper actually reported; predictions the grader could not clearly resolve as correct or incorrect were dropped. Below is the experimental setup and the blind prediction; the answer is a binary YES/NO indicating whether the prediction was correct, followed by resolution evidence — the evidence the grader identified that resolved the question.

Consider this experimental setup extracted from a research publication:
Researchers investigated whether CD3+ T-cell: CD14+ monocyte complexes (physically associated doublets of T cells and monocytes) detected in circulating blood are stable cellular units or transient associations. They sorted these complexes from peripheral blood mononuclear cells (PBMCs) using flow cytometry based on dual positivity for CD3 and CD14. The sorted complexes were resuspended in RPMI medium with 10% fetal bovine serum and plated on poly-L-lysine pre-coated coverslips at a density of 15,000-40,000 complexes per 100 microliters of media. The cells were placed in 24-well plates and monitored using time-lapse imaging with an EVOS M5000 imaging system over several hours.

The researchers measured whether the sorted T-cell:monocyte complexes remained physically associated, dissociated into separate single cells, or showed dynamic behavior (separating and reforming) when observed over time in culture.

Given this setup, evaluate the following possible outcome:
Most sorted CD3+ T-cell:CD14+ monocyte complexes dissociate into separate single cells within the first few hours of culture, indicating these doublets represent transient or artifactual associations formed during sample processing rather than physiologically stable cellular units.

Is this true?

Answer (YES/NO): NO